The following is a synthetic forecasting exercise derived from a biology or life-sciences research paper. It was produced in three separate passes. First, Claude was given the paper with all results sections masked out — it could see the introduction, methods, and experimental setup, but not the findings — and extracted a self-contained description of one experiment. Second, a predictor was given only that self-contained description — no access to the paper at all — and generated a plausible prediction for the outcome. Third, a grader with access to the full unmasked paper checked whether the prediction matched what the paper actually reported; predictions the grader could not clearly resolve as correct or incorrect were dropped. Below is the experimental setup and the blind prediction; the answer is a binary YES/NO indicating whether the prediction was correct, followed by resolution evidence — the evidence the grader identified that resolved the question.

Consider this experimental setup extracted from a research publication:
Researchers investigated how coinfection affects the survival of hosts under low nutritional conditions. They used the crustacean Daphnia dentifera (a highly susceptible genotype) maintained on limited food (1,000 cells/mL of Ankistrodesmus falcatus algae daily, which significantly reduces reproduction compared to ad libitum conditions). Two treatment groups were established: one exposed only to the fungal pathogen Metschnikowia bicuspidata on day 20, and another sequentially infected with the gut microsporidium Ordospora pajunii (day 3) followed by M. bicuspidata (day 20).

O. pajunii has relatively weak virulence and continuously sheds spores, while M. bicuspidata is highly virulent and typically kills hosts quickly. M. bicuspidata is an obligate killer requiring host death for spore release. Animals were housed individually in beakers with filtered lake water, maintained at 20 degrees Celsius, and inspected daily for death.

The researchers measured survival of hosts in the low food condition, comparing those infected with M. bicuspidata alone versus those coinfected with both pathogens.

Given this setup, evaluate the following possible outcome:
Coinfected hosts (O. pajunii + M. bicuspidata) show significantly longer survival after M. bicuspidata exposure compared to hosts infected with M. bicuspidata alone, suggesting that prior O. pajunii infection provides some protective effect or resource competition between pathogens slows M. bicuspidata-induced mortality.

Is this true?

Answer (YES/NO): NO